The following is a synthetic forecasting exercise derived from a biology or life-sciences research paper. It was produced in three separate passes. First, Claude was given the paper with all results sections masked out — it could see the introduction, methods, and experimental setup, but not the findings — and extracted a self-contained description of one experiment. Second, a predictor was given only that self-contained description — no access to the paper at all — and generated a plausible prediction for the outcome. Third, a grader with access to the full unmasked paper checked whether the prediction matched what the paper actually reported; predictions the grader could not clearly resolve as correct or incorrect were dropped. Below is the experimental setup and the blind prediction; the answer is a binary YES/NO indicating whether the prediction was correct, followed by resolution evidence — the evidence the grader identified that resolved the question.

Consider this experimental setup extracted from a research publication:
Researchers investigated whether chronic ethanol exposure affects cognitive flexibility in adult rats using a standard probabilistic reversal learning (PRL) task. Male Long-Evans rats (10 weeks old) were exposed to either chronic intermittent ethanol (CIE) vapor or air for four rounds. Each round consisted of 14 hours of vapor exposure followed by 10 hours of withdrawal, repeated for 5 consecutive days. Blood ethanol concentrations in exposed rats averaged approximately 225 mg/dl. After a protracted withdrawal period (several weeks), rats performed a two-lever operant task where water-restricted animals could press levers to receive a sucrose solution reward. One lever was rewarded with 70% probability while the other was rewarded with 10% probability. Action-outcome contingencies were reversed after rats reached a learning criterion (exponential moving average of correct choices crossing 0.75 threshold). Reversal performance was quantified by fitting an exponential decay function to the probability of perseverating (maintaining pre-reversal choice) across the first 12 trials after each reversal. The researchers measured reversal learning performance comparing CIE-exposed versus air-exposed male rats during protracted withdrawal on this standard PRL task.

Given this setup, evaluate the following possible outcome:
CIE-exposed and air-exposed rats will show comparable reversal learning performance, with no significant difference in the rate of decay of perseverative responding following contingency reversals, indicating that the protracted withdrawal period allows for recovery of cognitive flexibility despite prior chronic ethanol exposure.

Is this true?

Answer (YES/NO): YES